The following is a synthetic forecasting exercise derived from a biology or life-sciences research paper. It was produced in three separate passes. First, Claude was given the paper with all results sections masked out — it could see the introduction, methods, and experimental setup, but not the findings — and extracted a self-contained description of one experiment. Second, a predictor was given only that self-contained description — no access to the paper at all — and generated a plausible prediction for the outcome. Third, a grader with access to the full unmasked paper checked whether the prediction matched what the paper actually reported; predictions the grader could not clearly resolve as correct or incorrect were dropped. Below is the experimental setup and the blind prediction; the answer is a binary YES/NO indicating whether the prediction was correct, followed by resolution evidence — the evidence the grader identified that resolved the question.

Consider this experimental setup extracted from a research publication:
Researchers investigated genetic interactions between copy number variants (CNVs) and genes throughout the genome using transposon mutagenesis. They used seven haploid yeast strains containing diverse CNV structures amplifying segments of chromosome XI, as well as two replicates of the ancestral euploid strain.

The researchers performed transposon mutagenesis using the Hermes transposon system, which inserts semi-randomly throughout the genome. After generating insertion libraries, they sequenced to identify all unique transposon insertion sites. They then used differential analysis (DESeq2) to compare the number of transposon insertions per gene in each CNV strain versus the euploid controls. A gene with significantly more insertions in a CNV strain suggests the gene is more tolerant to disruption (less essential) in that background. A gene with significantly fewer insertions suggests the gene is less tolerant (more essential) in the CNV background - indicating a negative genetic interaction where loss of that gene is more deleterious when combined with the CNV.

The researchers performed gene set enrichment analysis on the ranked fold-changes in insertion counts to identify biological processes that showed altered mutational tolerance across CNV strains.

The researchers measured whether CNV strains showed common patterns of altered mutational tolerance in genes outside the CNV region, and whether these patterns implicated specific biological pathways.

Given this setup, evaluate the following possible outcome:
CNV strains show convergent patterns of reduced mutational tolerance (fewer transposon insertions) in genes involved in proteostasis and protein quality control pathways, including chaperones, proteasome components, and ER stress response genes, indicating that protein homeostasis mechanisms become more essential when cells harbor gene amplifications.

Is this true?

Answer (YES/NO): NO